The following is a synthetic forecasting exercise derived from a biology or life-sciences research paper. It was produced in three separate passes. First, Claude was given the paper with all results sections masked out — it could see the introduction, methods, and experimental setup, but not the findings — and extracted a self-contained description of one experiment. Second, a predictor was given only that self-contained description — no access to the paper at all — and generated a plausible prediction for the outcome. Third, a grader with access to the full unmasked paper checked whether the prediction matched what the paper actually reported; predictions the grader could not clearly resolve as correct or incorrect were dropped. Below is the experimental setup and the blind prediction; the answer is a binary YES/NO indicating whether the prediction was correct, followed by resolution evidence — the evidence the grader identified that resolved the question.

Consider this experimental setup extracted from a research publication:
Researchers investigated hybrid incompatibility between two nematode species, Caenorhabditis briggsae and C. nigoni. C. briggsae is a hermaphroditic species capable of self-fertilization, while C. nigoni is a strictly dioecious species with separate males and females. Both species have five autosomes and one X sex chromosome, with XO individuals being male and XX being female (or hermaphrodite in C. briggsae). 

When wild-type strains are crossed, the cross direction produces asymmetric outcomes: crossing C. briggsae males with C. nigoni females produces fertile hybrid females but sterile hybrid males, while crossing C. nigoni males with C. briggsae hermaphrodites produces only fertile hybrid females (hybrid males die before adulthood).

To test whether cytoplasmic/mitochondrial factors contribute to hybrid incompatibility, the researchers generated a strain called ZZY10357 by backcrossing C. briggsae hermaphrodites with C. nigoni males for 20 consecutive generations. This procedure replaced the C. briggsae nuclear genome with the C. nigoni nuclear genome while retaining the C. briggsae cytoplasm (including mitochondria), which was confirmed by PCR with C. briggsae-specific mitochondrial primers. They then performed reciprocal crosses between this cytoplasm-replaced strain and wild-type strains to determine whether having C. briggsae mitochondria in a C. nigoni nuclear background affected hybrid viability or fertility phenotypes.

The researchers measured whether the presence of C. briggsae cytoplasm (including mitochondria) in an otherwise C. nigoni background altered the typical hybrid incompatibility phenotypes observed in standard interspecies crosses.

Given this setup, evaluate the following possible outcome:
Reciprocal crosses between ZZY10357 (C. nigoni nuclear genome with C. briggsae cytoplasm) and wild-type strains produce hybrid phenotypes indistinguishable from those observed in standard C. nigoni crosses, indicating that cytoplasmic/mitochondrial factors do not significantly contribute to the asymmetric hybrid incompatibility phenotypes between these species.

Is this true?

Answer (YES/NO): YES